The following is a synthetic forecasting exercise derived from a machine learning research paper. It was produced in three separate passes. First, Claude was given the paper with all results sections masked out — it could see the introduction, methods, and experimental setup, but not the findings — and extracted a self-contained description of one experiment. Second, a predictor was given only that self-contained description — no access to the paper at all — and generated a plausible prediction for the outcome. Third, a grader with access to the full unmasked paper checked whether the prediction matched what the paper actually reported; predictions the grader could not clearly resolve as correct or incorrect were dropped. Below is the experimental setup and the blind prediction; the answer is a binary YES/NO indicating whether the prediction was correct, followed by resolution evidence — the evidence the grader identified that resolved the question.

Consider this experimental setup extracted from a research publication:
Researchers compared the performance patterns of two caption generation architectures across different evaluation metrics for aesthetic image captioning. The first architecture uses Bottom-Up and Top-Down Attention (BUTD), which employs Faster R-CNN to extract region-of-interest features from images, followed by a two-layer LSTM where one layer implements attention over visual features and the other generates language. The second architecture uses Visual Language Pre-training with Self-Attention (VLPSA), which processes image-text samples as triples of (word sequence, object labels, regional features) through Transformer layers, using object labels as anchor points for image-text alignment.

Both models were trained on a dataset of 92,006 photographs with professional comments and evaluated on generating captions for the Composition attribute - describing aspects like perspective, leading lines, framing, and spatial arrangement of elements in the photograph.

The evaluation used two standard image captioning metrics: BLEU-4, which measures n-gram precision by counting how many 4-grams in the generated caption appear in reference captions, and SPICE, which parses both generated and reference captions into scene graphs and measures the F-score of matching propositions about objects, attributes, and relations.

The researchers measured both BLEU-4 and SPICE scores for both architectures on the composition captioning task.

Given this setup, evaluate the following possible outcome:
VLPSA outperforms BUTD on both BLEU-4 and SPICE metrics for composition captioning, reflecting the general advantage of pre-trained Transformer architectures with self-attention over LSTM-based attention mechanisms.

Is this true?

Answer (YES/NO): NO